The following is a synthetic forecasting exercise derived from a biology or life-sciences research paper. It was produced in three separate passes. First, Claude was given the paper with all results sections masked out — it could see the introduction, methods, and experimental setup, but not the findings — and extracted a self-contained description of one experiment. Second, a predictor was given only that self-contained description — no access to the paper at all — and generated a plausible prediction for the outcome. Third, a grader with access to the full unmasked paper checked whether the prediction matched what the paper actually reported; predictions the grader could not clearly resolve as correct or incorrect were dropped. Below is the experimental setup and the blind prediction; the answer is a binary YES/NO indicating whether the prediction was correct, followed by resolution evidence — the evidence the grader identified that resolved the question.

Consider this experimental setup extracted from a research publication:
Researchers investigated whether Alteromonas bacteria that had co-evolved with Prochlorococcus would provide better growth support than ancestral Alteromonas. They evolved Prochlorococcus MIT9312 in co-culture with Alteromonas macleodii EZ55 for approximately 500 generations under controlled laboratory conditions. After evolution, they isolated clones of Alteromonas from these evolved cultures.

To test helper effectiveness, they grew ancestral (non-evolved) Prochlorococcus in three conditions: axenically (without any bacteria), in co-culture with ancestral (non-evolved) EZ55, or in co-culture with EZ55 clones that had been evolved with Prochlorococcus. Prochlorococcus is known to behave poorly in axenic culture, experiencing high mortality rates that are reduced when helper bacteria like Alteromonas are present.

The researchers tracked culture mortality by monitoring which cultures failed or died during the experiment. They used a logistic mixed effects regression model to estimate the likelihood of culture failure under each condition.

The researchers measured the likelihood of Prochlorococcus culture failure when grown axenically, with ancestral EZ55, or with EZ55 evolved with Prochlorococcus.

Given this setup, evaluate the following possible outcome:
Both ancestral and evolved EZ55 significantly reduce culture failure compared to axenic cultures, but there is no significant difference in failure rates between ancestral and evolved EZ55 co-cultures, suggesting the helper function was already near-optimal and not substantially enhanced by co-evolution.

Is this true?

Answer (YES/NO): NO